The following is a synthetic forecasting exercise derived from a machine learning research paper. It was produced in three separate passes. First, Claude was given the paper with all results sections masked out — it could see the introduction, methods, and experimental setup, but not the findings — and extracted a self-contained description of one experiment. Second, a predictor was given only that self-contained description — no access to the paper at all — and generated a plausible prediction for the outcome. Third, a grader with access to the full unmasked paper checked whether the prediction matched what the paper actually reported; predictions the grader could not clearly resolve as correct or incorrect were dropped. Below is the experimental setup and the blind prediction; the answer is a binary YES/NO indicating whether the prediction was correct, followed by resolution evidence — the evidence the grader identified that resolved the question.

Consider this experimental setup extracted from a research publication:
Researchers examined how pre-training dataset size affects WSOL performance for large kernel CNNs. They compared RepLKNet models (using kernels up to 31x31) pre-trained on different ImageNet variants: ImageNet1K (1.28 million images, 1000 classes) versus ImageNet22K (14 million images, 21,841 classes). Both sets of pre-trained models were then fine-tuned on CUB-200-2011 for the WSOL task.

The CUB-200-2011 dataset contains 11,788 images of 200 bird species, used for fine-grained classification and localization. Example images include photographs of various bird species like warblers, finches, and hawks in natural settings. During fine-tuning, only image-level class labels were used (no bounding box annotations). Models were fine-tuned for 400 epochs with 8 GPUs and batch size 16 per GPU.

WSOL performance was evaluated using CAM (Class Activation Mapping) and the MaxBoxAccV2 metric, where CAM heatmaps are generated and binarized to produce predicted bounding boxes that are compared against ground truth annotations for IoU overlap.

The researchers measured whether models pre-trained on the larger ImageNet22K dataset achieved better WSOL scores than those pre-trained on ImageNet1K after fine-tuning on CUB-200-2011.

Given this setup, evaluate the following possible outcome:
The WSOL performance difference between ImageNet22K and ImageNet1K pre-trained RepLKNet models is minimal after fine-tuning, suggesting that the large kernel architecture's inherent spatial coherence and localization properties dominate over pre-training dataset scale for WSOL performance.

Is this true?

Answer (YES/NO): NO